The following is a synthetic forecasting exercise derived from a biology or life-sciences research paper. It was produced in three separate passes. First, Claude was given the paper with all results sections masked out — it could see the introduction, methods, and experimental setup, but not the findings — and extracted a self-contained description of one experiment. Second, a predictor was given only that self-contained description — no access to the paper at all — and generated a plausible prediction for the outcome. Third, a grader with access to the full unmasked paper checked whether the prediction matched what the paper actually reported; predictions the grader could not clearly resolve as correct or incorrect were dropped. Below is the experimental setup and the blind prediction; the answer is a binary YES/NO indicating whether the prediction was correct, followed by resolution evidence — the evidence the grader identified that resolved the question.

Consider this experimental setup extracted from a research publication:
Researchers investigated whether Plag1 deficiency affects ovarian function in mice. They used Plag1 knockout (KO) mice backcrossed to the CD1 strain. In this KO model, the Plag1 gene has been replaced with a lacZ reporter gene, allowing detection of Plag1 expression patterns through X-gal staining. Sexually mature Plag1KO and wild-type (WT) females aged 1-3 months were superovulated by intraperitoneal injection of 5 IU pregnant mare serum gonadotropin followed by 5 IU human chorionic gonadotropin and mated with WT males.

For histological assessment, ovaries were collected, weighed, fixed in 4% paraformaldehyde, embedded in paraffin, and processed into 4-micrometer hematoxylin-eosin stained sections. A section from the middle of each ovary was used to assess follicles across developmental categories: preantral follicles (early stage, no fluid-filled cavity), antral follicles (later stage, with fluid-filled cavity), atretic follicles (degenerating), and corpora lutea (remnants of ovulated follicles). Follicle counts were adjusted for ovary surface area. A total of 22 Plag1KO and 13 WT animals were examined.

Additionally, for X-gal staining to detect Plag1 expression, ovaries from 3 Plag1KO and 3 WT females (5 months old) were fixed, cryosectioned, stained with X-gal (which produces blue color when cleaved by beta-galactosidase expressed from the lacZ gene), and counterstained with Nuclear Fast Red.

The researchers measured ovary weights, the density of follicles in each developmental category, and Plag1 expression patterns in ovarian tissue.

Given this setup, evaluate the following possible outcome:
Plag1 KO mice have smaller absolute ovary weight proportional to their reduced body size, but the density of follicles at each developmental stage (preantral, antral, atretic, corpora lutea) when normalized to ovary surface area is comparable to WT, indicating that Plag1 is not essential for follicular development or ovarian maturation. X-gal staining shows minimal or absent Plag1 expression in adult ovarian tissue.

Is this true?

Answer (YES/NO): NO